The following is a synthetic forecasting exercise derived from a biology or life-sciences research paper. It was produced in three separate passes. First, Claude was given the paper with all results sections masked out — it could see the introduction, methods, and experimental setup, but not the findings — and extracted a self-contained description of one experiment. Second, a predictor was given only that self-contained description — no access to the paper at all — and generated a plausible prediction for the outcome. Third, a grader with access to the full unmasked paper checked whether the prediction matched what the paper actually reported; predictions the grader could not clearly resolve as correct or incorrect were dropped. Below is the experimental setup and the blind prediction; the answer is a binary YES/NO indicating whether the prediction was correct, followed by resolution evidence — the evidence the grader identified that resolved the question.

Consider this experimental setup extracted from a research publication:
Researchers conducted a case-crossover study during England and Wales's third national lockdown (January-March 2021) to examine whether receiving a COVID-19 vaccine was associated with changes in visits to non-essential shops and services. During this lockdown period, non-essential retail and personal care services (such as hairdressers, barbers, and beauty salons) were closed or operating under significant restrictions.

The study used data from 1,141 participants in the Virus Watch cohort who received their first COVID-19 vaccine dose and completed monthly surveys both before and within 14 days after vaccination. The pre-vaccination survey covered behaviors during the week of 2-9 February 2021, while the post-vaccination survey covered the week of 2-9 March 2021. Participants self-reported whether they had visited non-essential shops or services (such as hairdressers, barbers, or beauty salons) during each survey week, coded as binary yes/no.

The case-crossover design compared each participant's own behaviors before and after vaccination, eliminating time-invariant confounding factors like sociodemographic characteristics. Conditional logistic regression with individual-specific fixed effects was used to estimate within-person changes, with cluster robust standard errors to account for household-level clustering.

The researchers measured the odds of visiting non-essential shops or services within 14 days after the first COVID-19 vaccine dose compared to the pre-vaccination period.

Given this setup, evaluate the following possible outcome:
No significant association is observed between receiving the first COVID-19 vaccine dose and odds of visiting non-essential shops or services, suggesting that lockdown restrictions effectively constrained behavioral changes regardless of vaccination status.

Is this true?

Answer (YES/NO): NO